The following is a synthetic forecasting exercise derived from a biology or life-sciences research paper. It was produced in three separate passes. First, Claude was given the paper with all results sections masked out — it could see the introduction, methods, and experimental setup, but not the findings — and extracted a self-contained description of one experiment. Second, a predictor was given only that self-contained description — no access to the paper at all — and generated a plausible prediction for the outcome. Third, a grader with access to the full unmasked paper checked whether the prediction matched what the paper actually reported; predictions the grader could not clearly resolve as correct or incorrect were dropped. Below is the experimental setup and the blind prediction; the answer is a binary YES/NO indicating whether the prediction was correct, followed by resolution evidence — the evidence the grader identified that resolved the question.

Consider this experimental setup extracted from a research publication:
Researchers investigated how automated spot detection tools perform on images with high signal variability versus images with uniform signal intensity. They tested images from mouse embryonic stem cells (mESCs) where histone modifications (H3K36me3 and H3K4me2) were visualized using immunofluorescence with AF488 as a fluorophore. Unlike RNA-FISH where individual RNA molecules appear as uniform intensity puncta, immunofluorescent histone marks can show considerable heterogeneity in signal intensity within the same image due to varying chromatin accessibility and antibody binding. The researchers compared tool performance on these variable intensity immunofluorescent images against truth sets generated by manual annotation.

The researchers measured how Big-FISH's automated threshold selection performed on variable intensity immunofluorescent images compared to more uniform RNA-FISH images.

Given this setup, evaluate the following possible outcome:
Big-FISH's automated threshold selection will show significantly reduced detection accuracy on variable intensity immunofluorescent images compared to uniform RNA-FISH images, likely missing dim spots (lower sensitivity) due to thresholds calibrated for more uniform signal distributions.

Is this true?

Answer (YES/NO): NO